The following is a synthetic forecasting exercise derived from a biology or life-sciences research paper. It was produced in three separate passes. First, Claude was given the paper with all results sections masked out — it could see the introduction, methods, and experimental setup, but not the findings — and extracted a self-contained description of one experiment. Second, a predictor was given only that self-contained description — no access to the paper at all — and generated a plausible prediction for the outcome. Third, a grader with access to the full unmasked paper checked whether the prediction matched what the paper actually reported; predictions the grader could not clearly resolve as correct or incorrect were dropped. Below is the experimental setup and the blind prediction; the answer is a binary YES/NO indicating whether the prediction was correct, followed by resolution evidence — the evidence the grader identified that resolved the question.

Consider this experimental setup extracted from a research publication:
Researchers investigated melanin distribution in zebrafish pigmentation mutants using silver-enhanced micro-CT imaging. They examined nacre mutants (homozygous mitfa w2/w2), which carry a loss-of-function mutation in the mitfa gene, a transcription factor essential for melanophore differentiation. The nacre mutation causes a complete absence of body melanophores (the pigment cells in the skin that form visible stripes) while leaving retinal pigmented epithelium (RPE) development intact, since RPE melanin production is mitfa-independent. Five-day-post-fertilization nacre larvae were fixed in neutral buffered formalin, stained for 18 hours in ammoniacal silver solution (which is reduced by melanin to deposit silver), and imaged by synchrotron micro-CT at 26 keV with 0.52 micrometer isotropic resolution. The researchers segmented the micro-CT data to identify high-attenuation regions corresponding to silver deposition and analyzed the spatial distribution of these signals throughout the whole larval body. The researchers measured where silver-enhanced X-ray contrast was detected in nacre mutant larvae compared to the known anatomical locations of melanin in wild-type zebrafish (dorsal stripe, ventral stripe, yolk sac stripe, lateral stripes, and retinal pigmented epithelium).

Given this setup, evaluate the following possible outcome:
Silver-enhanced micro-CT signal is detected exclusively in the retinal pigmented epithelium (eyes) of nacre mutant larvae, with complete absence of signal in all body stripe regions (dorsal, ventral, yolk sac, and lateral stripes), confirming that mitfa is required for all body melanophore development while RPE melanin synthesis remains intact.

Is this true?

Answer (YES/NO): NO